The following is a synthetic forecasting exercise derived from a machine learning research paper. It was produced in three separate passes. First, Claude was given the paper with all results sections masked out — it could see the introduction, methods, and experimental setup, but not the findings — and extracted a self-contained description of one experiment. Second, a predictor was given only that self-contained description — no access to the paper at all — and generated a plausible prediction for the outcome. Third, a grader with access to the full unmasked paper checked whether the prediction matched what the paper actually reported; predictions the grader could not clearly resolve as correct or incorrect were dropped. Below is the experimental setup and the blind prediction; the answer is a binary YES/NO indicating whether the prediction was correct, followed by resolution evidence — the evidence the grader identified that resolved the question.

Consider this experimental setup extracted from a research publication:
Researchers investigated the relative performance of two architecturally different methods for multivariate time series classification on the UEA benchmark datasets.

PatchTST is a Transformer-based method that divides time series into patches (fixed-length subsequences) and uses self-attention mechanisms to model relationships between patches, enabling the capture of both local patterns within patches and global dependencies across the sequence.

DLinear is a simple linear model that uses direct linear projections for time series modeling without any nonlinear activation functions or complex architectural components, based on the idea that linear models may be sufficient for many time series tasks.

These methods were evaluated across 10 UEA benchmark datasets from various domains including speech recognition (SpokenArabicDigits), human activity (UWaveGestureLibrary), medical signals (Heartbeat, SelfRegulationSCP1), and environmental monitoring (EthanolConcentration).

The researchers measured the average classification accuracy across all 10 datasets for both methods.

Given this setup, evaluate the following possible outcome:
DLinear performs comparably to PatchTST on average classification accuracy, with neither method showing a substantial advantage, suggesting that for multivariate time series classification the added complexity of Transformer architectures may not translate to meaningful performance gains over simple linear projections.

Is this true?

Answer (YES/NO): NO